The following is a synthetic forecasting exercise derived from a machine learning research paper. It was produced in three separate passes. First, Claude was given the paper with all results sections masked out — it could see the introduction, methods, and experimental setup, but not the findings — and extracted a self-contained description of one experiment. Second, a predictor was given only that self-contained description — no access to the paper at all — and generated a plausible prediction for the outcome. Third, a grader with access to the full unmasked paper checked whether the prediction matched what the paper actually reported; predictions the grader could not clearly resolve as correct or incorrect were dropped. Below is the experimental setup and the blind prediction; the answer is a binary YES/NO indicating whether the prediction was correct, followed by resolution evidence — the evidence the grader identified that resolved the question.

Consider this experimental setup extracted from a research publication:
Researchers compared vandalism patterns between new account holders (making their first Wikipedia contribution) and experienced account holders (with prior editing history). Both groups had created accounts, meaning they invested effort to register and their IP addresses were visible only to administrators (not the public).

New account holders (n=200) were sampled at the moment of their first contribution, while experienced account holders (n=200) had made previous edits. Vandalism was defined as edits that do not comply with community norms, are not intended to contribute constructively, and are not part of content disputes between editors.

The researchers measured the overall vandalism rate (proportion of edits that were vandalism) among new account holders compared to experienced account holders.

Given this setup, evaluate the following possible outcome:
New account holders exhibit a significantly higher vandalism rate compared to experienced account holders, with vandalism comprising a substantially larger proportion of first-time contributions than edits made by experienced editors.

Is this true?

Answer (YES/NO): YES